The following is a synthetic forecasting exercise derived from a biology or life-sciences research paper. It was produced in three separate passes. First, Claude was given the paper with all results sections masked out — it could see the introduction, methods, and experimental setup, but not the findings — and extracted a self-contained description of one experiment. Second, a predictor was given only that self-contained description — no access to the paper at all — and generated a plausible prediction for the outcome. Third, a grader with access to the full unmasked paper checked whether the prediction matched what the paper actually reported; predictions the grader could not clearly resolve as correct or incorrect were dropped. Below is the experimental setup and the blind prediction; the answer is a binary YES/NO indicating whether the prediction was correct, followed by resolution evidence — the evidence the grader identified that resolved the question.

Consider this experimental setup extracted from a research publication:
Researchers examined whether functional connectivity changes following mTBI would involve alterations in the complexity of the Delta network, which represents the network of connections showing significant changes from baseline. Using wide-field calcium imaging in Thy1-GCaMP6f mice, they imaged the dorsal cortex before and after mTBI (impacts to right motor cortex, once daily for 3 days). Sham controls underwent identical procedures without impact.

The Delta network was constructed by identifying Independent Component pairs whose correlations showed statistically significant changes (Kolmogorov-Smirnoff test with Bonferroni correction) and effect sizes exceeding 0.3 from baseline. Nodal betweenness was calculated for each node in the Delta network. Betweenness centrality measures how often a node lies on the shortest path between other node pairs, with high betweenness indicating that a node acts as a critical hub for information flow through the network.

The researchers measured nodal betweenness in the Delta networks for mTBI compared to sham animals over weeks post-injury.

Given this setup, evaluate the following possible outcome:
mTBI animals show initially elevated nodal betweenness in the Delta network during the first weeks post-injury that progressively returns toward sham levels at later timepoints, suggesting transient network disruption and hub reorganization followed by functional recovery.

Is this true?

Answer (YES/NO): NO